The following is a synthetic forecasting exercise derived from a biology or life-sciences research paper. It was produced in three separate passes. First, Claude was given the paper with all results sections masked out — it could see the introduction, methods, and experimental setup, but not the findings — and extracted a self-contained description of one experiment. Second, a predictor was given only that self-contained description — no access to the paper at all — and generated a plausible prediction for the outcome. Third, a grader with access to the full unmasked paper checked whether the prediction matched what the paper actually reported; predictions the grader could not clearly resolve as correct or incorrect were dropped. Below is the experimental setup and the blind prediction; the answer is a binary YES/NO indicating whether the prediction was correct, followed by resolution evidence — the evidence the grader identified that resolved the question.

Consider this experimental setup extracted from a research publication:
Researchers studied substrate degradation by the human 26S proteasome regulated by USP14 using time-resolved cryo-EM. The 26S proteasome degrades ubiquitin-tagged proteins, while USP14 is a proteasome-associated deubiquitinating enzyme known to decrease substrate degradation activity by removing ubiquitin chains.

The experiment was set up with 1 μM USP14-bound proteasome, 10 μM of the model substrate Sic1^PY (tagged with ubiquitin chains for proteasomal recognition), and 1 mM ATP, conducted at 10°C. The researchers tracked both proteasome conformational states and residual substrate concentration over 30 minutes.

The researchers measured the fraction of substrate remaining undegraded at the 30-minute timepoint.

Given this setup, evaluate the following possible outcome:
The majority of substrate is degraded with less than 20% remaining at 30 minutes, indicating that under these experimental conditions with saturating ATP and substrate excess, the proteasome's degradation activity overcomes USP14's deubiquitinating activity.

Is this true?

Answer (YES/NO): NO